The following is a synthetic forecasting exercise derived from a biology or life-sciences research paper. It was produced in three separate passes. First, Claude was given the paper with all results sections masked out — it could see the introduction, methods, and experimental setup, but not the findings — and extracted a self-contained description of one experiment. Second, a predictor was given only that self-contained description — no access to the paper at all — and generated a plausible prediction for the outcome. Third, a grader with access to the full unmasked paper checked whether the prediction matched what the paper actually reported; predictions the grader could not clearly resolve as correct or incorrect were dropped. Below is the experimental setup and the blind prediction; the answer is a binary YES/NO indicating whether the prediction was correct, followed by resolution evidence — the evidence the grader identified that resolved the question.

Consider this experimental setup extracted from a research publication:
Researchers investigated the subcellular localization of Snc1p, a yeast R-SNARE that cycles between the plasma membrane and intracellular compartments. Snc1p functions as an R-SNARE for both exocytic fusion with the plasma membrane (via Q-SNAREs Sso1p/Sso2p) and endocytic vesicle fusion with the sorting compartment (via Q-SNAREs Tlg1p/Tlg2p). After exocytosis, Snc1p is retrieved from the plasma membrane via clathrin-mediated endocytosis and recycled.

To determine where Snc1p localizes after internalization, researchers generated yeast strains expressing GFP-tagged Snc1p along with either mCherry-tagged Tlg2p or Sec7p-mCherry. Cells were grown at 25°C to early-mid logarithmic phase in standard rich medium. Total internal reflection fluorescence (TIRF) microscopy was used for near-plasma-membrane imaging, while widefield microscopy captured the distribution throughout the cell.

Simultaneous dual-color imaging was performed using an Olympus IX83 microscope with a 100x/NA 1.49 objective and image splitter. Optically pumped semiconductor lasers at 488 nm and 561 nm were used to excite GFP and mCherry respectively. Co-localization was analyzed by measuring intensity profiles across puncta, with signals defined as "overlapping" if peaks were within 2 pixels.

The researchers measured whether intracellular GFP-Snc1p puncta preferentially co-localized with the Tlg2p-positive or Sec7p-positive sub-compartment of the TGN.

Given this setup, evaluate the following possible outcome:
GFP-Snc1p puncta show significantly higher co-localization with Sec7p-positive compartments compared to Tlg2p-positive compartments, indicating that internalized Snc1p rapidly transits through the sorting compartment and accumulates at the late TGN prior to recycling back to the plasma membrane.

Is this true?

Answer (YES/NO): NO